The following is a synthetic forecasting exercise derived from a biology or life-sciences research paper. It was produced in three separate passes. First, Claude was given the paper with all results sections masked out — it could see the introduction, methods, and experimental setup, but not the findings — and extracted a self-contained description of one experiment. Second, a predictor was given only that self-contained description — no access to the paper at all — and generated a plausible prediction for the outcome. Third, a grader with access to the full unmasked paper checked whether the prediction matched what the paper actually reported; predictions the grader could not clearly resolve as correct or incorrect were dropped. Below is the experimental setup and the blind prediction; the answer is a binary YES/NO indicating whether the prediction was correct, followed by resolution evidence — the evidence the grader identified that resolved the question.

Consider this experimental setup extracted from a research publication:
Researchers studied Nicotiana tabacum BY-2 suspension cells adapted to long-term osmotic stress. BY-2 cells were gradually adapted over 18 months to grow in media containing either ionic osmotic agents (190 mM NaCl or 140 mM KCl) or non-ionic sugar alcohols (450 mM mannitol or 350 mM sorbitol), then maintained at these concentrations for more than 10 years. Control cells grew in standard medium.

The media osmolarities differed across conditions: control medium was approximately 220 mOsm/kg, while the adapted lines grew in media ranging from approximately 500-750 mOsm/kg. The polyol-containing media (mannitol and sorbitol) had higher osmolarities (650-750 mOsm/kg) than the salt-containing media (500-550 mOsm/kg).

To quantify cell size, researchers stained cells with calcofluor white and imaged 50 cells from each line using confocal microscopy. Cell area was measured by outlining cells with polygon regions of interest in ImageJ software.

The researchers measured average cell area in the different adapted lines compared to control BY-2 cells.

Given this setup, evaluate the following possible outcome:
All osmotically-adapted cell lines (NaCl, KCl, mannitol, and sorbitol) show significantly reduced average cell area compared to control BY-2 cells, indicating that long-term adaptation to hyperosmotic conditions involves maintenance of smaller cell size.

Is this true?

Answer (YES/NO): NO